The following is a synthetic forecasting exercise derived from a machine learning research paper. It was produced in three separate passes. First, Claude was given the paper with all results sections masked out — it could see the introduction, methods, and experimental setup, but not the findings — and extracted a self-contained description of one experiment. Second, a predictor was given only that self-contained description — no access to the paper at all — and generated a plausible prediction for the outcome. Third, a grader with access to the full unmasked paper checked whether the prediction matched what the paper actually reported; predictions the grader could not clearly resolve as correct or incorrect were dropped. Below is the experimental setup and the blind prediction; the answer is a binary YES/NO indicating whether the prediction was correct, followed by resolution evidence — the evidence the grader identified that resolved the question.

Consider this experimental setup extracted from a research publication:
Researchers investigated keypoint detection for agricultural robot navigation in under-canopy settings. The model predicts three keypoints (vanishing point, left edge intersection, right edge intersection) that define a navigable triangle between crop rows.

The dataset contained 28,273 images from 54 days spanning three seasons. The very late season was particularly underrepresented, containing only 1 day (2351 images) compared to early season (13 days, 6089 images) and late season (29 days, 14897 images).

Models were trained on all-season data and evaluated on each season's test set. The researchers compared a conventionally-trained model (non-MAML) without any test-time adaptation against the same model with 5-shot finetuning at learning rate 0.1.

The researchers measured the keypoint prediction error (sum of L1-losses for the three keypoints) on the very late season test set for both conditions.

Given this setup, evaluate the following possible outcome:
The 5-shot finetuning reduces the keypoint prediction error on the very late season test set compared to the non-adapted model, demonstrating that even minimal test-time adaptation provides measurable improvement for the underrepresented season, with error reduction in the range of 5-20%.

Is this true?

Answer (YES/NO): NO